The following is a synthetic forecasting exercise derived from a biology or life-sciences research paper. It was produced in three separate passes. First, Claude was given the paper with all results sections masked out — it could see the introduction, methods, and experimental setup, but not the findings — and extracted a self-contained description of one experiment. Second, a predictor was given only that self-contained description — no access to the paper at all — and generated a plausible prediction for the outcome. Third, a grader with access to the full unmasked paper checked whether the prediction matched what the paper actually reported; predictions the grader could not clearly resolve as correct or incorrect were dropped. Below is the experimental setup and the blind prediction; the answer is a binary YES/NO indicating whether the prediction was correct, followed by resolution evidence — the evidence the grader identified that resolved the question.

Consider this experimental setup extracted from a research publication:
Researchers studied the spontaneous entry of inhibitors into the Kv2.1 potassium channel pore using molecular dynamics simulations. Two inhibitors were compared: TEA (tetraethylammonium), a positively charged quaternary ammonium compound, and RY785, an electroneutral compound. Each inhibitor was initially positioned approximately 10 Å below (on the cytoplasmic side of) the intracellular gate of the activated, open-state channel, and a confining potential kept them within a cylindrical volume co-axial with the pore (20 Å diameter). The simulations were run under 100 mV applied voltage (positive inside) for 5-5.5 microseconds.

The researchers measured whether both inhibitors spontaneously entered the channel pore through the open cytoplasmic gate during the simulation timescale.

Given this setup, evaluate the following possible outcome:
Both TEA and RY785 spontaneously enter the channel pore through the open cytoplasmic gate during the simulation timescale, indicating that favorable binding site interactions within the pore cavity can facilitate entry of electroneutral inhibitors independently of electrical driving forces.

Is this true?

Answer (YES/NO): YES